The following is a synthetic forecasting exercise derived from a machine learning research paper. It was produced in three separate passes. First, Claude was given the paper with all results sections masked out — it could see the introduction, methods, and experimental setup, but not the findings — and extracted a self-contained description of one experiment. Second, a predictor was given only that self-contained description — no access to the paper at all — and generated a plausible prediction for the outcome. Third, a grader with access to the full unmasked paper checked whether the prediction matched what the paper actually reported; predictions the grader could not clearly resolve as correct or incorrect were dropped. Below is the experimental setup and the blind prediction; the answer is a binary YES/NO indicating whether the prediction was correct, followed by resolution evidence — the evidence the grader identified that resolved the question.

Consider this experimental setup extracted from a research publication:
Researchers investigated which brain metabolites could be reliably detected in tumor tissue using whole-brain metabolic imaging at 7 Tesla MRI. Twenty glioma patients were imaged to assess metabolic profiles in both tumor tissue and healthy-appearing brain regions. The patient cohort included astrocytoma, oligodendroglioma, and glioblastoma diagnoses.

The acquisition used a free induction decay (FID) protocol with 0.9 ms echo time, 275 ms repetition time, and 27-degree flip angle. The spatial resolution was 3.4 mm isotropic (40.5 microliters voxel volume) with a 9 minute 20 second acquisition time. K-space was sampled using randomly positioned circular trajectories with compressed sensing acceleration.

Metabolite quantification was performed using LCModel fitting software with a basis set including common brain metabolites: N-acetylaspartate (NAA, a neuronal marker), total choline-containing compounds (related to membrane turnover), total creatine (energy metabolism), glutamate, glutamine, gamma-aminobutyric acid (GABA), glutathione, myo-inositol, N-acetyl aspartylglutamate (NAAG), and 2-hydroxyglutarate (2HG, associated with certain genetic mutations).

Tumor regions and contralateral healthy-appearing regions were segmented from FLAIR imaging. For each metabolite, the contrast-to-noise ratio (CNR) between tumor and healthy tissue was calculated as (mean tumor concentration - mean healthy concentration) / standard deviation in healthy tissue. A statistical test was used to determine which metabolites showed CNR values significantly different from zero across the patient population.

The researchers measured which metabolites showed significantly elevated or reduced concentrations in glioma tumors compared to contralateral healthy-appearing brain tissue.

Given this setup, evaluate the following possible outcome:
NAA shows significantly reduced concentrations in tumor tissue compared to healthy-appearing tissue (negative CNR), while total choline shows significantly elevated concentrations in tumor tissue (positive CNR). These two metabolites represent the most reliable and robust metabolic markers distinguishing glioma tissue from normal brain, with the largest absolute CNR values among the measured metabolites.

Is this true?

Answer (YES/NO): NO